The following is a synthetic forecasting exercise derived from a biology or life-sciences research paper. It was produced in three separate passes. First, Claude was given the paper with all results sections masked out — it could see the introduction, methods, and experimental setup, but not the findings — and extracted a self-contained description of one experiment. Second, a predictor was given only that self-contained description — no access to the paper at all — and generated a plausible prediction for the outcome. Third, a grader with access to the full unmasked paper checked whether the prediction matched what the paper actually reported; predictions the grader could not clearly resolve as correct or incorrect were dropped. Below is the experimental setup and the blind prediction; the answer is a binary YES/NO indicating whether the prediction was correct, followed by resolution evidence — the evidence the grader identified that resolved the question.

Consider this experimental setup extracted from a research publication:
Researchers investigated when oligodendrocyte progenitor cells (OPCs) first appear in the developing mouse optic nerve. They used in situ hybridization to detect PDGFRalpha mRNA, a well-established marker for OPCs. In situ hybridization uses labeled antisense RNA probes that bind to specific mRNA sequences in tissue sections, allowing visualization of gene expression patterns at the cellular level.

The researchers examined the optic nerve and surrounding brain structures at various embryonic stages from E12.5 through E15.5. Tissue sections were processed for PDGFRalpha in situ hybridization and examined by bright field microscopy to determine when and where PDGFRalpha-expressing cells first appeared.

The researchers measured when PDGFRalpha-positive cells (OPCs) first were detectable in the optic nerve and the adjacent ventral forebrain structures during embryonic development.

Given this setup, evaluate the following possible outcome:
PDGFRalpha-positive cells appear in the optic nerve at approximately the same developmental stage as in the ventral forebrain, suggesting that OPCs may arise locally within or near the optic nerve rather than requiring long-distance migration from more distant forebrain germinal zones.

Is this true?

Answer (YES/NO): NO